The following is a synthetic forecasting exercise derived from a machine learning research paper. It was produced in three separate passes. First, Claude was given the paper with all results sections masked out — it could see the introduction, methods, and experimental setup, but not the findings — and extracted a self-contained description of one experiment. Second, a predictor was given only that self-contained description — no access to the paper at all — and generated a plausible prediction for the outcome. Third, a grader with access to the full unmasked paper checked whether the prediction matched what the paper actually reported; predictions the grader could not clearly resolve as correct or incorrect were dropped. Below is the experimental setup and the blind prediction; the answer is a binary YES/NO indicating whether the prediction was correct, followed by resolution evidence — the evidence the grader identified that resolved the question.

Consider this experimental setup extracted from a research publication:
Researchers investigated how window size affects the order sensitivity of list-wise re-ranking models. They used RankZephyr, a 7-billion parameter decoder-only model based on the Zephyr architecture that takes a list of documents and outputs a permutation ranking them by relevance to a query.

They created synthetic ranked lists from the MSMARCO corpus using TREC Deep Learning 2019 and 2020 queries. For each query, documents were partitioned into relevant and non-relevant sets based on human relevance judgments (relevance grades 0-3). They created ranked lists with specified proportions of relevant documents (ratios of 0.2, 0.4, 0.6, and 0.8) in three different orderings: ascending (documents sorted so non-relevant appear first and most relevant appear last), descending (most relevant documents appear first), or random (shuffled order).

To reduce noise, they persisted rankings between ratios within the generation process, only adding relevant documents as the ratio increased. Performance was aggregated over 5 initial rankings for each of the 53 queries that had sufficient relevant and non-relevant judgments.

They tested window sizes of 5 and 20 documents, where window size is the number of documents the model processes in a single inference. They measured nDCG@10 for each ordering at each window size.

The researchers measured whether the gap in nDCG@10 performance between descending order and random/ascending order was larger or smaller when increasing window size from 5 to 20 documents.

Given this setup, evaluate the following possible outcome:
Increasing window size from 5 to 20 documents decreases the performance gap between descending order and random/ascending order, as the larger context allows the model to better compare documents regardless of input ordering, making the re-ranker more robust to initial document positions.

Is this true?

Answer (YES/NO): YES